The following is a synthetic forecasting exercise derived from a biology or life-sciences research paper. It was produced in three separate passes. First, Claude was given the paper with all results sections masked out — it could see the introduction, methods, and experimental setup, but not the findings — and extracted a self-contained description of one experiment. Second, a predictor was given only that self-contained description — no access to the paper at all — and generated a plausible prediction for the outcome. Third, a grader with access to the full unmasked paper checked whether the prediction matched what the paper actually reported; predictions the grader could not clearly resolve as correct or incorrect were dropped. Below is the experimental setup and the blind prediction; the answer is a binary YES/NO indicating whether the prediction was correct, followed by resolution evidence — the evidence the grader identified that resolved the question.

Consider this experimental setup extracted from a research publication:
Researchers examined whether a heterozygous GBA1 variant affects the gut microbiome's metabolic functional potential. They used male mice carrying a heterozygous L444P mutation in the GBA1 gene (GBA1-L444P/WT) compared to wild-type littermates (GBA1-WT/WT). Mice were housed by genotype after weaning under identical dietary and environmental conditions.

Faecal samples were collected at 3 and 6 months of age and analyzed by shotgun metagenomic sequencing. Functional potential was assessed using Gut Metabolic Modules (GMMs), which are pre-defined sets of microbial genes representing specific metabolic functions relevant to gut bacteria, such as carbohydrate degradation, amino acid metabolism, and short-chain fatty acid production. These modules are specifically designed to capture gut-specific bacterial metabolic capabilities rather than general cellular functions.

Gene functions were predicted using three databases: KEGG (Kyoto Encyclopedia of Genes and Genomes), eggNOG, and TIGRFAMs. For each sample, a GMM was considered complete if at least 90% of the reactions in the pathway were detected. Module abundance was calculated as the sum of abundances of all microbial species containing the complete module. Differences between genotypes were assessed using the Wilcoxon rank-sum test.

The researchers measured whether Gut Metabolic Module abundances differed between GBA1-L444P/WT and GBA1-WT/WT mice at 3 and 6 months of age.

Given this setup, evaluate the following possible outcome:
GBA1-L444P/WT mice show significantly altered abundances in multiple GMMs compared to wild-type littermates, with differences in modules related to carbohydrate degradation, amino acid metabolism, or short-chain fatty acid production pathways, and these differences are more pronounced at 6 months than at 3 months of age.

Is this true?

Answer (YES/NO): NO